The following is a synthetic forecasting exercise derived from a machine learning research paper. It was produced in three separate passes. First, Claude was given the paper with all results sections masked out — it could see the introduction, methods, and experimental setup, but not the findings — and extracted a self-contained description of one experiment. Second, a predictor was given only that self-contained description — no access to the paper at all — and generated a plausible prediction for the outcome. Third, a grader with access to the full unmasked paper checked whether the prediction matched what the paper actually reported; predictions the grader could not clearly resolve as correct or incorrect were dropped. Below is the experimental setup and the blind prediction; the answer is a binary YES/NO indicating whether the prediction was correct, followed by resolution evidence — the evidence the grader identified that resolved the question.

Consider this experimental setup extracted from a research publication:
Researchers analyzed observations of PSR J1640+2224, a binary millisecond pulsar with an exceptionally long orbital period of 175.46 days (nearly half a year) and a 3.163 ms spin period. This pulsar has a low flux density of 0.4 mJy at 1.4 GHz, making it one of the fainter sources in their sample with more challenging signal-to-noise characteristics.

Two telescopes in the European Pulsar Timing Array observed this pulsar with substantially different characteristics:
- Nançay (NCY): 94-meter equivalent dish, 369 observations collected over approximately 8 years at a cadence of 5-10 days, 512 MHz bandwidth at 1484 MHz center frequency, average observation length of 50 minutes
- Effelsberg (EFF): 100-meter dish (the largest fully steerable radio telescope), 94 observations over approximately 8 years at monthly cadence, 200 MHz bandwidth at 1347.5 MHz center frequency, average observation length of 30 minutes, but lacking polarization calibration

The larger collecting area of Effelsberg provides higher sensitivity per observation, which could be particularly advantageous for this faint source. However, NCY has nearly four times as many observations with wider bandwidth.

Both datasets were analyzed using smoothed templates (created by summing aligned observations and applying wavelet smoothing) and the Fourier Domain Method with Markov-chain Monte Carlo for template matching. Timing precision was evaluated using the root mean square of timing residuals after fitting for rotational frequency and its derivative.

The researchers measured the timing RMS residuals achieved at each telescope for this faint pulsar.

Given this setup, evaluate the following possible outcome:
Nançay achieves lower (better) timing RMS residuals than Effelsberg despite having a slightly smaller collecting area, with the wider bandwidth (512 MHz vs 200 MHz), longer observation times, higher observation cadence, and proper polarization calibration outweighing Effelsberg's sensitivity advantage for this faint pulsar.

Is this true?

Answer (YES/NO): YES